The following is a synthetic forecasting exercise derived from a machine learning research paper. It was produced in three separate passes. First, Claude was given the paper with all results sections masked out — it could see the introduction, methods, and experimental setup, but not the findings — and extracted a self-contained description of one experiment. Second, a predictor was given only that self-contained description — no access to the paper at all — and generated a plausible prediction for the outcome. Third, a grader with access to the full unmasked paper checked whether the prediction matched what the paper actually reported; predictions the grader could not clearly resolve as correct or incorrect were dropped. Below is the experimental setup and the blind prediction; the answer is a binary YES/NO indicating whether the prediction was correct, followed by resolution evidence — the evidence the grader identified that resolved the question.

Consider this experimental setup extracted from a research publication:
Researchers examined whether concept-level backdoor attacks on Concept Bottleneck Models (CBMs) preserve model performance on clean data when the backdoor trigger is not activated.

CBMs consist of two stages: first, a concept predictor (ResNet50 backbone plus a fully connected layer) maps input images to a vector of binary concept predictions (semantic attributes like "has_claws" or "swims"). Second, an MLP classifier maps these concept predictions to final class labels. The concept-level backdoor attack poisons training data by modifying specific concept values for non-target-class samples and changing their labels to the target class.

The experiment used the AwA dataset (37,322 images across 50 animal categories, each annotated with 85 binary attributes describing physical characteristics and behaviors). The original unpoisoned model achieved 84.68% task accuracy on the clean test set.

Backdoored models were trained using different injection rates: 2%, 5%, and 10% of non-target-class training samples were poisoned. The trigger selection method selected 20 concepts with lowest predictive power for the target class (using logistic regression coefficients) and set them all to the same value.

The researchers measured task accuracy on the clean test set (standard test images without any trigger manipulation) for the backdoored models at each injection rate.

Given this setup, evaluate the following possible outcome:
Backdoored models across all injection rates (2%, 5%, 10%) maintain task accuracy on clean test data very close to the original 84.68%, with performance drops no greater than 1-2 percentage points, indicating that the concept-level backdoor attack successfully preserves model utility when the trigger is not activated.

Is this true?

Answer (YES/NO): NO